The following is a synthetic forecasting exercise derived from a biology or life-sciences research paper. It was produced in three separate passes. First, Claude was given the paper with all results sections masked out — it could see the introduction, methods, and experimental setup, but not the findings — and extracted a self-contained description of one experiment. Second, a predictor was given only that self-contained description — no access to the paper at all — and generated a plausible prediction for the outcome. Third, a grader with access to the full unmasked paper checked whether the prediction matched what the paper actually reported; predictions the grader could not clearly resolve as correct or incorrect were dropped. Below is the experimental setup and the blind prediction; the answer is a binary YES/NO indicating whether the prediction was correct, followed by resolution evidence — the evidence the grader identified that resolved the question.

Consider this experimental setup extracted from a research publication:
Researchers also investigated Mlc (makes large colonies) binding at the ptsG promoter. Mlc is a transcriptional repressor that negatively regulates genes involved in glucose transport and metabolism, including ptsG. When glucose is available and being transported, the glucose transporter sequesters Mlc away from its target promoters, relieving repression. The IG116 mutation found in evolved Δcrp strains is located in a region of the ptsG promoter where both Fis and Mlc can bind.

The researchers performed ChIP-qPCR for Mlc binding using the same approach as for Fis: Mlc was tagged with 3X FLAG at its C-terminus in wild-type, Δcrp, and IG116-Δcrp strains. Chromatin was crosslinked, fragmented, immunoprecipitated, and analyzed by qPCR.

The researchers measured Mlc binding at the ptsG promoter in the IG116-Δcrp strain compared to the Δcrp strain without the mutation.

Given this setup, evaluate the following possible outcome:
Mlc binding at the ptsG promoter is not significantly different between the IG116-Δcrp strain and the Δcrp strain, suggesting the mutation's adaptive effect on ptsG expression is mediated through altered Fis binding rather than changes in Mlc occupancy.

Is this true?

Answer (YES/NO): NO